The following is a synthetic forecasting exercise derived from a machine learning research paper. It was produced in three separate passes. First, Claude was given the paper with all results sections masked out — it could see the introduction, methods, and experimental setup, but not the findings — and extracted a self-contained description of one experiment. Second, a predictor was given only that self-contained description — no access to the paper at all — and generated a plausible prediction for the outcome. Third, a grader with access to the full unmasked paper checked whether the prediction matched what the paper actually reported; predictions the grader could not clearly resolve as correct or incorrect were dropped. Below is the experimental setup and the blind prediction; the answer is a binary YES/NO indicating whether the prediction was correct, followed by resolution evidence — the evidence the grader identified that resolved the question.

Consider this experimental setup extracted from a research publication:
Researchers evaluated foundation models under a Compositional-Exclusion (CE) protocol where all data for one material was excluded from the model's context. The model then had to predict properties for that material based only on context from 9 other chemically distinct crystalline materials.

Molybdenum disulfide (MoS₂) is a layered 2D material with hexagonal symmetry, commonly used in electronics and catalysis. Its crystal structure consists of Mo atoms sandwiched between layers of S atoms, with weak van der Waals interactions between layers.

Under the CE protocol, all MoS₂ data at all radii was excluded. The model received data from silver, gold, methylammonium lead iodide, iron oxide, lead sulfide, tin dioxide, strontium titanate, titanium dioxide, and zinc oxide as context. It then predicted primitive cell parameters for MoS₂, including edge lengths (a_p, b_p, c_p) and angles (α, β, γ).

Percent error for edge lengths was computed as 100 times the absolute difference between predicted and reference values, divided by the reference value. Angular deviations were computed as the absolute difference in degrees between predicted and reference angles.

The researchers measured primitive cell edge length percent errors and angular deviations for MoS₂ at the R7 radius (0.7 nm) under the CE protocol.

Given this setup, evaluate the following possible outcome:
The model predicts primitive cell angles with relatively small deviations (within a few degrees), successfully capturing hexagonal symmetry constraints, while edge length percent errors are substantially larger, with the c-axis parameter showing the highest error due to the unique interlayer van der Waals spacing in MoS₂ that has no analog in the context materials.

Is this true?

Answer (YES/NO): NO